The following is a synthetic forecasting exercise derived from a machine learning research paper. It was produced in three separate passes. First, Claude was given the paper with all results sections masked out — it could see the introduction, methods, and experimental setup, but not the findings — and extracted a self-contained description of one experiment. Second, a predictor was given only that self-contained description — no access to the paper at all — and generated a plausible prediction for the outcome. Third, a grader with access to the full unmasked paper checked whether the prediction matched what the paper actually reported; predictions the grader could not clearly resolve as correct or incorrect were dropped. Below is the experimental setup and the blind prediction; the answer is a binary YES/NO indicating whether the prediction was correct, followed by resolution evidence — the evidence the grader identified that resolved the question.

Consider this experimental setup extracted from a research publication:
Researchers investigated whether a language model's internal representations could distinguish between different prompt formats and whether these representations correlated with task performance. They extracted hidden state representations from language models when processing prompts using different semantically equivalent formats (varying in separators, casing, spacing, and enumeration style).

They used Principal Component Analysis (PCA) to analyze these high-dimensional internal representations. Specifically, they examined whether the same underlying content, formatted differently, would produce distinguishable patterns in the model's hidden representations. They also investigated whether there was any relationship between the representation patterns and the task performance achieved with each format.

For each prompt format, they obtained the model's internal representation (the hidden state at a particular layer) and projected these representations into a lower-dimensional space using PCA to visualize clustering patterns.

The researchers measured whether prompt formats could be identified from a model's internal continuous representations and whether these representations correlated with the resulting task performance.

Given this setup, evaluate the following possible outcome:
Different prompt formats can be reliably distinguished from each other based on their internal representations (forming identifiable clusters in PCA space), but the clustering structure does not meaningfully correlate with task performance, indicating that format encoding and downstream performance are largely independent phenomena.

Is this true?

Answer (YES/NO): NO